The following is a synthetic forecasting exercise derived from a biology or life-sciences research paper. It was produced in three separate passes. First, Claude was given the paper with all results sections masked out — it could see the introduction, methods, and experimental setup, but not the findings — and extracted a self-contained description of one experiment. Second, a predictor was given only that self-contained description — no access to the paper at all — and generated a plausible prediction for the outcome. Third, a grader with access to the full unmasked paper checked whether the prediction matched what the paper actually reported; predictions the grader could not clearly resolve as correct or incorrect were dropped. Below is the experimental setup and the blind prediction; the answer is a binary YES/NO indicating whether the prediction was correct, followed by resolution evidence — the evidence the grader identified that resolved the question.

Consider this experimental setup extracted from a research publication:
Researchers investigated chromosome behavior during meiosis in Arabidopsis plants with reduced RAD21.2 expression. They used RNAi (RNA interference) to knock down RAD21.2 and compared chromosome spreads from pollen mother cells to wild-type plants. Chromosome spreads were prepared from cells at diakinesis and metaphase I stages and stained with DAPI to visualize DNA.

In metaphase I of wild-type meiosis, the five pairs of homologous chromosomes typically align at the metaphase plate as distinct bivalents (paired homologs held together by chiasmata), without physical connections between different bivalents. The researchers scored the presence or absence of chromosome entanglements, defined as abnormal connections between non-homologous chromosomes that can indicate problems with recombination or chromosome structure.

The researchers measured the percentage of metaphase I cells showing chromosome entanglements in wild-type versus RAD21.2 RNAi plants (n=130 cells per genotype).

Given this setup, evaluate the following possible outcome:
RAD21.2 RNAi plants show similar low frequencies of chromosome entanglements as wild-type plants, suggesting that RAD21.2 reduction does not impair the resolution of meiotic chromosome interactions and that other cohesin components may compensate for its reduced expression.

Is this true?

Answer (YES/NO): NO